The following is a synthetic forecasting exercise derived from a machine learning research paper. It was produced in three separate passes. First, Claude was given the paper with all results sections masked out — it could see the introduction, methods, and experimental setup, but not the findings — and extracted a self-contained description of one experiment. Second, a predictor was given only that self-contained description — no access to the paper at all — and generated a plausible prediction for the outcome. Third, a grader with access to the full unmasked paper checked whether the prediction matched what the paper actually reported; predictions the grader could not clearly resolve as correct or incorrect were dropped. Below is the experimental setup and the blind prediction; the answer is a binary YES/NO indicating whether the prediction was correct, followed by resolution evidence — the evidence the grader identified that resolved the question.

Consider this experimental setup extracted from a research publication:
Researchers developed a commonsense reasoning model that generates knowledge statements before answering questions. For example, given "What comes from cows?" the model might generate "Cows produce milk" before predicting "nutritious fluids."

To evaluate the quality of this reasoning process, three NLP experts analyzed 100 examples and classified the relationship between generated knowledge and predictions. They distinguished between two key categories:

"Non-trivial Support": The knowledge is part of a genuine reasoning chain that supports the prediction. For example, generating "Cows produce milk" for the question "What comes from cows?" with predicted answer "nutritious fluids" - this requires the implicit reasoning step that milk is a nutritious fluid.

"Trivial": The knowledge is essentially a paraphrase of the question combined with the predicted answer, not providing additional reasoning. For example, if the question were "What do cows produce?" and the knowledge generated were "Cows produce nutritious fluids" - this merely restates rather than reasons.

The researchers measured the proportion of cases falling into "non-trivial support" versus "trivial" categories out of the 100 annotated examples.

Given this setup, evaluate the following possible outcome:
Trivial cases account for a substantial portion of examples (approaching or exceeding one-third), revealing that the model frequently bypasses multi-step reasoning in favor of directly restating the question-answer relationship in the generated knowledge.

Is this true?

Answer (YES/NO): NO